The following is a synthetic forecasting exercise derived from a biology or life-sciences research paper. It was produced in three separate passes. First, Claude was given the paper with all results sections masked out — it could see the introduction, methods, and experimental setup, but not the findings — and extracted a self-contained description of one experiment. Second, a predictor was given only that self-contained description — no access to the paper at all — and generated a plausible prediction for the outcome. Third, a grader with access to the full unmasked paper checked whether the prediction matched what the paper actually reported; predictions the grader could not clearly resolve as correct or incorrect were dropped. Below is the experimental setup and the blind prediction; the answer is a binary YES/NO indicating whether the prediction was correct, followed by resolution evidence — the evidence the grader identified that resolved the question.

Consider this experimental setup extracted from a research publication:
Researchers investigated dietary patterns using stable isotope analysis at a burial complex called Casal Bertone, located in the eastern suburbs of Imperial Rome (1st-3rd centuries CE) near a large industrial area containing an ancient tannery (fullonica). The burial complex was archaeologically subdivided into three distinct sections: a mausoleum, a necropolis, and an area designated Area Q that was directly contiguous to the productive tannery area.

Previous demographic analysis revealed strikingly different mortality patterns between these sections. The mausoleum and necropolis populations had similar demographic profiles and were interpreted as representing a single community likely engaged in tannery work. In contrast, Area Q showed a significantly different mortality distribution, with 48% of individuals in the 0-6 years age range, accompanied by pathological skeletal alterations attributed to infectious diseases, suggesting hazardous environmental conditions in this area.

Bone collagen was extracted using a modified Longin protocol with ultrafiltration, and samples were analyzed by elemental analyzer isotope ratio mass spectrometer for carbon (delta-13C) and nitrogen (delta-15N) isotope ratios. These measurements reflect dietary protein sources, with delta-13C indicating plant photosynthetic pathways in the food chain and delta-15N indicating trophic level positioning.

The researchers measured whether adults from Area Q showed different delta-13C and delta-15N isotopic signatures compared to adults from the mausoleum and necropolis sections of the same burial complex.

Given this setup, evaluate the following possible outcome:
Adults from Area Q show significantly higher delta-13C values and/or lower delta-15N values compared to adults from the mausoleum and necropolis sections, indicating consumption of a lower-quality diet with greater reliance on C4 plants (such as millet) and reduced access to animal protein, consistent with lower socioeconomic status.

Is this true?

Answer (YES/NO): NO